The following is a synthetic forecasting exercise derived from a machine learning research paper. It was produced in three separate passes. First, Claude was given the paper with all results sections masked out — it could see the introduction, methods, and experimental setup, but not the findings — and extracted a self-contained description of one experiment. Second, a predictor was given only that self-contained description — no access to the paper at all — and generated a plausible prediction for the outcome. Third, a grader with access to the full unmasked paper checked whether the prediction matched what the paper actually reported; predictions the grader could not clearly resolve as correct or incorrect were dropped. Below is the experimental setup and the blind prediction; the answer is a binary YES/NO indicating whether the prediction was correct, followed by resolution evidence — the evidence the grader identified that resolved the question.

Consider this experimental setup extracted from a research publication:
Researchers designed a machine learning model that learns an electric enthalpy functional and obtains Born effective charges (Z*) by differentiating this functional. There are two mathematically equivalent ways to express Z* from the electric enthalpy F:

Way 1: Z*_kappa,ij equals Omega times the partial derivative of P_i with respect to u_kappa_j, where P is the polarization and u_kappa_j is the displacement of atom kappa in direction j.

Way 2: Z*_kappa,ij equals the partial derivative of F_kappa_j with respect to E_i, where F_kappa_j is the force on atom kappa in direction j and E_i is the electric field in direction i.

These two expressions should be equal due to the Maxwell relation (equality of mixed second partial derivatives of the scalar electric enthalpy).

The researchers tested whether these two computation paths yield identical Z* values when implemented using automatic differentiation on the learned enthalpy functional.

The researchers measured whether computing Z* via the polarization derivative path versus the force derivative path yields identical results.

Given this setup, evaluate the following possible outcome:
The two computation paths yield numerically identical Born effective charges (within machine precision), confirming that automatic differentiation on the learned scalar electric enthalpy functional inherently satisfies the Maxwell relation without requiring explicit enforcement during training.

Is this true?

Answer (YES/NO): YES